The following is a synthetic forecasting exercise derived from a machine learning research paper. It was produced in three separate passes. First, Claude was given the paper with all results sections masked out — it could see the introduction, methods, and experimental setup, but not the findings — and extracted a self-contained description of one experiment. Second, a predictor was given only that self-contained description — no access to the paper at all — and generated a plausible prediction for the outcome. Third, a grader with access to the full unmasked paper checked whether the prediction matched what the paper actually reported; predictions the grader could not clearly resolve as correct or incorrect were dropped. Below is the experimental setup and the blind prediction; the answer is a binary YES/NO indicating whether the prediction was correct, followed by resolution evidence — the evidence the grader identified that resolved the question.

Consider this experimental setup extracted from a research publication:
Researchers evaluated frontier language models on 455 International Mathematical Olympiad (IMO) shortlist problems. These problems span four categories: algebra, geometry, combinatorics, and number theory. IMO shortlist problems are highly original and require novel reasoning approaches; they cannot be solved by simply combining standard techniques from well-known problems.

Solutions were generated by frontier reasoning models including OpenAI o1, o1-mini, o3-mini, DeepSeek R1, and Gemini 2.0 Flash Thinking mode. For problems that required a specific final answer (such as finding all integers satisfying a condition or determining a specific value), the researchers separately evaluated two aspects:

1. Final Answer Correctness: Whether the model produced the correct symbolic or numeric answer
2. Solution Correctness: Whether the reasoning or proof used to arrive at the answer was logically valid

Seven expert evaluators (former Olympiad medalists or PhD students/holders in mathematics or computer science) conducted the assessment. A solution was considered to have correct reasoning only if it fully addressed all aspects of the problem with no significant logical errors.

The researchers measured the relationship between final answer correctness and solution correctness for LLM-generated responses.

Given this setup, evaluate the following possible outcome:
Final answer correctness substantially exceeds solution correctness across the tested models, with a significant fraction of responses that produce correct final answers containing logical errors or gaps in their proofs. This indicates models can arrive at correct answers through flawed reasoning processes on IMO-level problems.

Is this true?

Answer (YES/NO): YES